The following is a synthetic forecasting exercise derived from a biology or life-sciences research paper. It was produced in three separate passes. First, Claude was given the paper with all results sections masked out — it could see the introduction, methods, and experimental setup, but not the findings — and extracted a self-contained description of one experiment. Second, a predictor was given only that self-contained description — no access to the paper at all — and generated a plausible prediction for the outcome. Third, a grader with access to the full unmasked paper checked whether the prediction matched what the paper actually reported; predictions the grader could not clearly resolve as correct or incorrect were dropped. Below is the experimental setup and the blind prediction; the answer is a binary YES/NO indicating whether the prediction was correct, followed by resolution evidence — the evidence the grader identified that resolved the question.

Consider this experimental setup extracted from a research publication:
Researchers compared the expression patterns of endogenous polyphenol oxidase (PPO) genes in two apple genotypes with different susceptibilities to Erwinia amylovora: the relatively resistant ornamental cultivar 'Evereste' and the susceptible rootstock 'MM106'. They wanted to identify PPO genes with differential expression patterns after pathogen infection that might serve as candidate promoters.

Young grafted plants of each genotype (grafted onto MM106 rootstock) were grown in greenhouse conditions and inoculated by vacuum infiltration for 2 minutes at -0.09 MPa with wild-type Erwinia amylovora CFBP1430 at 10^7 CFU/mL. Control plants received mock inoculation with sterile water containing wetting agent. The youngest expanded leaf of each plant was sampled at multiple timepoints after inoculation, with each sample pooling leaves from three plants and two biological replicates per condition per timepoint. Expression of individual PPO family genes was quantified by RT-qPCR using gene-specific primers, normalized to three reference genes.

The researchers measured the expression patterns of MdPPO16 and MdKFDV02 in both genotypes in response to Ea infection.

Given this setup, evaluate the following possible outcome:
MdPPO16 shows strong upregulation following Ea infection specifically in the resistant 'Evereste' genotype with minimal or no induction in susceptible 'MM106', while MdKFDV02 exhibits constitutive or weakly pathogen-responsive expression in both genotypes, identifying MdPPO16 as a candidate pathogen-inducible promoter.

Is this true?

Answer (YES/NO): NO